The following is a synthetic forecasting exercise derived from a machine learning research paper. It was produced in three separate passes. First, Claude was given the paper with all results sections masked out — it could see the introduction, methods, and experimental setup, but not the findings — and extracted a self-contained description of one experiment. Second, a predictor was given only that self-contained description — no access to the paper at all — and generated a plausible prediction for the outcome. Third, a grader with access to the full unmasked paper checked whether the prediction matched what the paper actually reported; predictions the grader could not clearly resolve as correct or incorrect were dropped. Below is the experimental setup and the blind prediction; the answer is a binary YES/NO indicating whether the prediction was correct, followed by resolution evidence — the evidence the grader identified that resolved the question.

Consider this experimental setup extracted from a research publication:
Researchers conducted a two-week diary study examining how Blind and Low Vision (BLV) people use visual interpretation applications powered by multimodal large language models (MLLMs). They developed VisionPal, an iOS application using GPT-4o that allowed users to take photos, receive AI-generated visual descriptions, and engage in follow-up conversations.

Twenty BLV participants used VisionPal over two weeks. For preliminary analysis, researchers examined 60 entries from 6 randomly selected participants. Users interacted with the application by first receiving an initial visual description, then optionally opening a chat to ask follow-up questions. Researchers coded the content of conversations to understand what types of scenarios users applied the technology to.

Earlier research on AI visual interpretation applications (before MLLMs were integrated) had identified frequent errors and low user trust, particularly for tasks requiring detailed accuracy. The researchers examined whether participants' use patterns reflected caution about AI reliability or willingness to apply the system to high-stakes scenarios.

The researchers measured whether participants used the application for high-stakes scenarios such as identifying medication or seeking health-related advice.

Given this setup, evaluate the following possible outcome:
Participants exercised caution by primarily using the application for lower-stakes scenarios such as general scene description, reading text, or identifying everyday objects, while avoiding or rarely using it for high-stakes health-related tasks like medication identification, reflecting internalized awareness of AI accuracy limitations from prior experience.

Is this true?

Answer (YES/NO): NO